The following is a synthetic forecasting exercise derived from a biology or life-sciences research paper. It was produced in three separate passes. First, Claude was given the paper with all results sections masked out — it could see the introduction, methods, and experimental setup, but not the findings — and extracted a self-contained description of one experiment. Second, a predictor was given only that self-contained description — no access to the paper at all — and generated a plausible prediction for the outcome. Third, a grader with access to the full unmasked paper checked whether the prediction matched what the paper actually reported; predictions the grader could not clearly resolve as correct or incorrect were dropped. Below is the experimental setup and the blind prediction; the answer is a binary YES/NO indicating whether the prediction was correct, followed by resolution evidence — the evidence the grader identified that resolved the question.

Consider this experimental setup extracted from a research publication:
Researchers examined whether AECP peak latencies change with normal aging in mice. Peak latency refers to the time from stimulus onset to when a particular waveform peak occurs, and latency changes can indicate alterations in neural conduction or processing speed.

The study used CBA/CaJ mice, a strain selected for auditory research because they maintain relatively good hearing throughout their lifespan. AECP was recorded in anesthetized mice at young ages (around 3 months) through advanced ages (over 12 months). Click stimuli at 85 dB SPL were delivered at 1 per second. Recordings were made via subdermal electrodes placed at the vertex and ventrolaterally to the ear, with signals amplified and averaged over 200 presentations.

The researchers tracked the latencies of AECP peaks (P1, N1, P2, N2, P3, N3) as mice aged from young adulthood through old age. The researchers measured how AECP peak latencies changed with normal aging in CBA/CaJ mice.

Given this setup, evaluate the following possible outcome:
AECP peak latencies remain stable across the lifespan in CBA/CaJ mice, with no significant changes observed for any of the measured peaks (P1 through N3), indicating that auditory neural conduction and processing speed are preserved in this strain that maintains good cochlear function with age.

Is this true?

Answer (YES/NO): NO